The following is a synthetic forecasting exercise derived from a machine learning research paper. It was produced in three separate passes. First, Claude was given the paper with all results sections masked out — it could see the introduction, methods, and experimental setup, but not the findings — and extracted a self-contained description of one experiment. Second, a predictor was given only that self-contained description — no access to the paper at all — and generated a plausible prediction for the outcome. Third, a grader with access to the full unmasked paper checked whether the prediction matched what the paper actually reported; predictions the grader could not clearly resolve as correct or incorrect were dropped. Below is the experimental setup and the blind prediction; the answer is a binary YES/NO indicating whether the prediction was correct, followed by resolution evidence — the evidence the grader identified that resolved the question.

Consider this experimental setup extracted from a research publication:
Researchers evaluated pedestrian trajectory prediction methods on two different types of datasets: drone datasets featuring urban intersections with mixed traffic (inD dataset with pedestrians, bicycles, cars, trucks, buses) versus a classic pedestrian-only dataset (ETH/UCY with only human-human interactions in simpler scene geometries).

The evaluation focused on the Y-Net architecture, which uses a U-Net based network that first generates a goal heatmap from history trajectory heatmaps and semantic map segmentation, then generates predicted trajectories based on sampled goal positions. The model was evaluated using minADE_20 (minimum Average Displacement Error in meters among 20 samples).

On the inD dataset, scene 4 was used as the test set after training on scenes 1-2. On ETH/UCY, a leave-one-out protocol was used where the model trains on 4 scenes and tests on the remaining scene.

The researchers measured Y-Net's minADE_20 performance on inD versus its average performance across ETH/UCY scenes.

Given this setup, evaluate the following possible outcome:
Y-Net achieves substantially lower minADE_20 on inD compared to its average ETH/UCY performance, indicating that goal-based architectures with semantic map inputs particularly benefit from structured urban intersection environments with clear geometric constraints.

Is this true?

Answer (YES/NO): NO